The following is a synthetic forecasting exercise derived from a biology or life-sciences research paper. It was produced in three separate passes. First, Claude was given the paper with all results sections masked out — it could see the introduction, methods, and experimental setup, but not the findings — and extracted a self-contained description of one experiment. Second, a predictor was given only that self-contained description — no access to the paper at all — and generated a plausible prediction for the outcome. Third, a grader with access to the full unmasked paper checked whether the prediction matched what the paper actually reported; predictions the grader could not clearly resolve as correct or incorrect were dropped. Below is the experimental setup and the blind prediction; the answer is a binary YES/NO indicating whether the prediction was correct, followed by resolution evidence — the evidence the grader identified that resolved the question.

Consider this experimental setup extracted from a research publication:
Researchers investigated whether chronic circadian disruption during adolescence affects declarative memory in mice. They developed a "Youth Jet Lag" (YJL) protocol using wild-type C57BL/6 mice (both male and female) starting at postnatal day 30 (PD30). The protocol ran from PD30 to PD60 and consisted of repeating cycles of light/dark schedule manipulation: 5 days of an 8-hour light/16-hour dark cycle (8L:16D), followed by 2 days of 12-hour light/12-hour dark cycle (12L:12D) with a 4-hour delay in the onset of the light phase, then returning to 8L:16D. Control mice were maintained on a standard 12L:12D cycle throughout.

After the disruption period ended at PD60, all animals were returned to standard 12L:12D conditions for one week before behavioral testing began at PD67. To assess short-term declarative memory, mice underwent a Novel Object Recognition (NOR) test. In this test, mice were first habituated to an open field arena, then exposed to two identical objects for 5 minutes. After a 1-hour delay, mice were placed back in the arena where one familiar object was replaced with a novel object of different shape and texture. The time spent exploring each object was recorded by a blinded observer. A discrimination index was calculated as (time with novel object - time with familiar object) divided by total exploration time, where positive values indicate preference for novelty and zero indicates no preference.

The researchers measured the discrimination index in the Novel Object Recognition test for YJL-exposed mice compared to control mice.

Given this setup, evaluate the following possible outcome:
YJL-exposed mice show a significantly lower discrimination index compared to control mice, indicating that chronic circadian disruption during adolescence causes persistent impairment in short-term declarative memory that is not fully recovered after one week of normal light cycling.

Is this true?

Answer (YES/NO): YES